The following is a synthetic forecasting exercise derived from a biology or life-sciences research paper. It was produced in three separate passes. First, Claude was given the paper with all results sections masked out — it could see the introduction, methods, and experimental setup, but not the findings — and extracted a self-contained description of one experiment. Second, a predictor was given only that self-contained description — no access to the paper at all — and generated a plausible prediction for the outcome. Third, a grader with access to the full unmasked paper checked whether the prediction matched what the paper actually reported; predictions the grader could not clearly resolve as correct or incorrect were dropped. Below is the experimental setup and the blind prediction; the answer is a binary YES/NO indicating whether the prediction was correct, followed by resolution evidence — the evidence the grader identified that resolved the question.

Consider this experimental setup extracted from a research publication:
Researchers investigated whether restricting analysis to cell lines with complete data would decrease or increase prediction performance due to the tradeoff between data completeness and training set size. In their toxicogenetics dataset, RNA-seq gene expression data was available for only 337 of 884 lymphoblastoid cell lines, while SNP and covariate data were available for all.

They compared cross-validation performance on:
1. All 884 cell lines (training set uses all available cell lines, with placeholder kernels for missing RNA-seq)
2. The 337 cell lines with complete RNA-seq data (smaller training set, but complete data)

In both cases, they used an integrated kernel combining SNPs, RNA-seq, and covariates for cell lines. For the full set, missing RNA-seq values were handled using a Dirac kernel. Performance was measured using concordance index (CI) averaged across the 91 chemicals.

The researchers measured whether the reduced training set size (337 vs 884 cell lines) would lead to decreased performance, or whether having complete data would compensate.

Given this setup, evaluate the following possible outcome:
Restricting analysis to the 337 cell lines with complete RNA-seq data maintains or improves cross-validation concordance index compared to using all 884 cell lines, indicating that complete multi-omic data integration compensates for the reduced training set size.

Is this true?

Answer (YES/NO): YES